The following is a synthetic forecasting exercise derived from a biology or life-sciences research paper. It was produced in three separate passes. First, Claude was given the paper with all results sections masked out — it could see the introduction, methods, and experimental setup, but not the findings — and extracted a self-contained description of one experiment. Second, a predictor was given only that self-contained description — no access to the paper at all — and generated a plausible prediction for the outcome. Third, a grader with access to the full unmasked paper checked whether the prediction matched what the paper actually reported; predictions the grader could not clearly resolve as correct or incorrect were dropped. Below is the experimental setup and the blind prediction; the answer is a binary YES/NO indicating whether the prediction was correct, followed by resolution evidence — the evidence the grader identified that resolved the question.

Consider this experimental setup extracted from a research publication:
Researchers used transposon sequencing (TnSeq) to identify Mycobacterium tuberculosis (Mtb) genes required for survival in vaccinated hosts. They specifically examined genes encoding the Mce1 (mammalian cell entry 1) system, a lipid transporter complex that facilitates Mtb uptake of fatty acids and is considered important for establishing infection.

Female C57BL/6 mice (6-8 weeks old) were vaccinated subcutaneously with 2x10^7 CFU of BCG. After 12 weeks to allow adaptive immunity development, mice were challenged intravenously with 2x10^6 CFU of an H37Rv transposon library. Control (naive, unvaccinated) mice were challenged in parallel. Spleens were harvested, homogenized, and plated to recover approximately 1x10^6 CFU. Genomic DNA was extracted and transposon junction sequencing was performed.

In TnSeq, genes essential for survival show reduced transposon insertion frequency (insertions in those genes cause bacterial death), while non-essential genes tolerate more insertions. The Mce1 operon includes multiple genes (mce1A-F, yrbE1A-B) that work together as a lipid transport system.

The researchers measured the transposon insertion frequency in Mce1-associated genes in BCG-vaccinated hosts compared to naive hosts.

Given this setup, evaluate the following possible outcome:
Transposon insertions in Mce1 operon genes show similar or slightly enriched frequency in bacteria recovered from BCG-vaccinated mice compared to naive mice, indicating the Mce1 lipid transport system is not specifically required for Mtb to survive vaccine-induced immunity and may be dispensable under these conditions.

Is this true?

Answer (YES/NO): NO